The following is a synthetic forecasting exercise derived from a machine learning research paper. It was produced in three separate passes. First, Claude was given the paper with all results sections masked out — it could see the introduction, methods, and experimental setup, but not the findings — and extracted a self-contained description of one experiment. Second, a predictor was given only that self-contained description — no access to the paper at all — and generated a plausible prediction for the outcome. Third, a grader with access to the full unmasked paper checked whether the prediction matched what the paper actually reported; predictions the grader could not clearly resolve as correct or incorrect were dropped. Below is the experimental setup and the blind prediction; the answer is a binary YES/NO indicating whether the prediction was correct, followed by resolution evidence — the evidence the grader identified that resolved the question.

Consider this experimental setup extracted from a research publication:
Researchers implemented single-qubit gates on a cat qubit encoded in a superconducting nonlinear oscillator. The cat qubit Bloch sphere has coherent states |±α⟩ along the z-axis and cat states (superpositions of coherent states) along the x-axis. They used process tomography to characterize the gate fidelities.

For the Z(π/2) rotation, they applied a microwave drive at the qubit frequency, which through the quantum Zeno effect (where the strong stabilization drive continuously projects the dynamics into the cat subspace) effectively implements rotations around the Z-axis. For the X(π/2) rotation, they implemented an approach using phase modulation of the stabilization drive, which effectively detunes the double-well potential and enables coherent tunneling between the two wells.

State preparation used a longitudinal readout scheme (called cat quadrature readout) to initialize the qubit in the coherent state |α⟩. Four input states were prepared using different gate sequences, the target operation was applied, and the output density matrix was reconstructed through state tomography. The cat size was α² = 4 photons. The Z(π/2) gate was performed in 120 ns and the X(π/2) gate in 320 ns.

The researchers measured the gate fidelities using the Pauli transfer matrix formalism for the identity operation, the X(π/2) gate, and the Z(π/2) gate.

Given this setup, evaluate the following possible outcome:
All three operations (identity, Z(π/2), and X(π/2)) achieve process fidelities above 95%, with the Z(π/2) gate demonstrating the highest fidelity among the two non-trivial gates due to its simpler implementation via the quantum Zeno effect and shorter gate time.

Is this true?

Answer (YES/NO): NO